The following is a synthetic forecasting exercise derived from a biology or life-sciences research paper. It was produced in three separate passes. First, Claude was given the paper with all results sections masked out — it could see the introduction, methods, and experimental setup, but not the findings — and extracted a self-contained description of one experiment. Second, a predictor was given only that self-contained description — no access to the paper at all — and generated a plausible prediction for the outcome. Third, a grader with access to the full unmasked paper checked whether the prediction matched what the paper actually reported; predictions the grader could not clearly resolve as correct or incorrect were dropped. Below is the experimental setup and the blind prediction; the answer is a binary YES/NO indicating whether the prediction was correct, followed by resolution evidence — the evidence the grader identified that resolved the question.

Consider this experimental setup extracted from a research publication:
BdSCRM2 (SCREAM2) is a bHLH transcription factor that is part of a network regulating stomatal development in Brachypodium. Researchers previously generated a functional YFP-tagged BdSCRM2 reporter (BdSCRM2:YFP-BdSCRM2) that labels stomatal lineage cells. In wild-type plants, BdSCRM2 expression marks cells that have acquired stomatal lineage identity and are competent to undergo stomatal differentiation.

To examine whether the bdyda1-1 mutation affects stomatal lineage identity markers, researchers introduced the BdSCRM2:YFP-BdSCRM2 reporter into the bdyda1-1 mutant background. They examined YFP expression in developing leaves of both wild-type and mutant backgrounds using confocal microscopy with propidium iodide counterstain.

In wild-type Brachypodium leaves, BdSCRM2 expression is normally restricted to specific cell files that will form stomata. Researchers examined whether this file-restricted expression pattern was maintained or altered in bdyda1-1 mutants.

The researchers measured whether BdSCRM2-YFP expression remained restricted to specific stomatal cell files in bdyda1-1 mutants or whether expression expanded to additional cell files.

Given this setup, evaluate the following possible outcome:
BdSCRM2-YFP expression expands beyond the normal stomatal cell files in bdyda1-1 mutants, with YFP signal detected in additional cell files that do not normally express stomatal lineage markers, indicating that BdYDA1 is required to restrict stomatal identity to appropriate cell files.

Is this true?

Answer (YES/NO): NO